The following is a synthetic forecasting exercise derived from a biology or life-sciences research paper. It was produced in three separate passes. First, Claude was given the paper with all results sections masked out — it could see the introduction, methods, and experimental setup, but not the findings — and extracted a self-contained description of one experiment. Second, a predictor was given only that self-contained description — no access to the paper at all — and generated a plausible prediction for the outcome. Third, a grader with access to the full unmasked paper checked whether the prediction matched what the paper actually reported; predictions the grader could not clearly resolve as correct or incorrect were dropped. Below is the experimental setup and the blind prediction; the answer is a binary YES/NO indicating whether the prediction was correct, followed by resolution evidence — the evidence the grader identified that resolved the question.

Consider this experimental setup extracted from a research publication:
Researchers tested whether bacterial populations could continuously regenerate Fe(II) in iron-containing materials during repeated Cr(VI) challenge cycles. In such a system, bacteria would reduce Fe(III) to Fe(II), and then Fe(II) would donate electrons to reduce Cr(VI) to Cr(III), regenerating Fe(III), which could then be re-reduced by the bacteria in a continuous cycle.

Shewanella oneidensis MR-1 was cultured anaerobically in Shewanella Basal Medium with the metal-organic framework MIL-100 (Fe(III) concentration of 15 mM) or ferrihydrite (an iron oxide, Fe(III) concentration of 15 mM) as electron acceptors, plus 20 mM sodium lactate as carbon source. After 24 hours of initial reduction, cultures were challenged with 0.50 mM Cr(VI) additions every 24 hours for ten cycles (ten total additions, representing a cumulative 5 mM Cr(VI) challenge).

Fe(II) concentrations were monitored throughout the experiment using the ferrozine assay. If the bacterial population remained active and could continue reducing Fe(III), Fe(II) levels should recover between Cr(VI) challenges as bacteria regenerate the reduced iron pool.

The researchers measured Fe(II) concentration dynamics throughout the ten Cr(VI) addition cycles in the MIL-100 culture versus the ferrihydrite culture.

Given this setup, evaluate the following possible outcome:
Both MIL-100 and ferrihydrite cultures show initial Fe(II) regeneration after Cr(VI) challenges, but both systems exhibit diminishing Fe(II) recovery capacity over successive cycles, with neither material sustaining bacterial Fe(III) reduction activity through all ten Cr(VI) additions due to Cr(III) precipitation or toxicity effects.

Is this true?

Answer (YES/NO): NO